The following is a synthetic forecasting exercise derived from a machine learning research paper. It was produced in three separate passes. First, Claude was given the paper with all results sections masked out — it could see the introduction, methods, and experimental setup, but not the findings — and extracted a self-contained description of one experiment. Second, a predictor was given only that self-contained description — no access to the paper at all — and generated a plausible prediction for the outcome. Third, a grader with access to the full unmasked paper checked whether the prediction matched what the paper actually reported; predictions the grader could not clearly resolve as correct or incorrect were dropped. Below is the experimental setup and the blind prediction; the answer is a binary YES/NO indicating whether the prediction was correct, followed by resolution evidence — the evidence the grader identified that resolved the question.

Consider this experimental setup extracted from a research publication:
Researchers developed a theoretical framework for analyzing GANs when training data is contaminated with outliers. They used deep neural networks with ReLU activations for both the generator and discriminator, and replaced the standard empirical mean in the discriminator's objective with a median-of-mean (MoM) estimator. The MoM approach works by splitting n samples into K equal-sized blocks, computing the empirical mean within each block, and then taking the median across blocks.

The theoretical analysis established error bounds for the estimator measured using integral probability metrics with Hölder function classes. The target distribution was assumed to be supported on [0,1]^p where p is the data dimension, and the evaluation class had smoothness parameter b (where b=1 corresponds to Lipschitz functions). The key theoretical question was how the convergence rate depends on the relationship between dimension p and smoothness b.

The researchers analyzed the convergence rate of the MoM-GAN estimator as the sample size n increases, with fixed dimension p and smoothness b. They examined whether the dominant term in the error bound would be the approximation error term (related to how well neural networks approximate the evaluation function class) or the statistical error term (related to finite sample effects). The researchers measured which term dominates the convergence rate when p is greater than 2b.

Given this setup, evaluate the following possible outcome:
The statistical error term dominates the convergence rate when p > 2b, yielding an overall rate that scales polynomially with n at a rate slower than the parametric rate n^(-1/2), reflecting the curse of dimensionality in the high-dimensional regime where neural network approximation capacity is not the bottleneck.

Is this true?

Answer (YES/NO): NO